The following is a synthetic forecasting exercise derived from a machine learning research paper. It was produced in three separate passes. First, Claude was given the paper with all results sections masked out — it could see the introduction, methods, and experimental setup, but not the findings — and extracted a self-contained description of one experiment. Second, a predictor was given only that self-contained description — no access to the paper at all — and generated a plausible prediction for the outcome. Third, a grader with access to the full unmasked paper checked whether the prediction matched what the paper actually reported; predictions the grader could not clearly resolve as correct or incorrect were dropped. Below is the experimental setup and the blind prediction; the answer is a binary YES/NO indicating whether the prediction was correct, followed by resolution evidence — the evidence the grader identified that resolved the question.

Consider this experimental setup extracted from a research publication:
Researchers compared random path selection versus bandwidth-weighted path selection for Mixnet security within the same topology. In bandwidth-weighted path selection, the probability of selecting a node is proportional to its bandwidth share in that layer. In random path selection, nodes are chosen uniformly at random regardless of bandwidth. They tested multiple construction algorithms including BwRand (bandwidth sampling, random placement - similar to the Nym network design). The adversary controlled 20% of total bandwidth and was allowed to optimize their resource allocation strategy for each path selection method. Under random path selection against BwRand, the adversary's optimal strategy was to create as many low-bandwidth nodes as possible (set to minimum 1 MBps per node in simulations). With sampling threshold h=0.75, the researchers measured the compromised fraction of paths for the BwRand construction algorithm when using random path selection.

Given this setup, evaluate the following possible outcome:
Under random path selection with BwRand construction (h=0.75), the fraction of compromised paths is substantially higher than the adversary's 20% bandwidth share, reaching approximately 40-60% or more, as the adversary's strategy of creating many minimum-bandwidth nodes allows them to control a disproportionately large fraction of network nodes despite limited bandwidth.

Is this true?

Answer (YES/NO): NO